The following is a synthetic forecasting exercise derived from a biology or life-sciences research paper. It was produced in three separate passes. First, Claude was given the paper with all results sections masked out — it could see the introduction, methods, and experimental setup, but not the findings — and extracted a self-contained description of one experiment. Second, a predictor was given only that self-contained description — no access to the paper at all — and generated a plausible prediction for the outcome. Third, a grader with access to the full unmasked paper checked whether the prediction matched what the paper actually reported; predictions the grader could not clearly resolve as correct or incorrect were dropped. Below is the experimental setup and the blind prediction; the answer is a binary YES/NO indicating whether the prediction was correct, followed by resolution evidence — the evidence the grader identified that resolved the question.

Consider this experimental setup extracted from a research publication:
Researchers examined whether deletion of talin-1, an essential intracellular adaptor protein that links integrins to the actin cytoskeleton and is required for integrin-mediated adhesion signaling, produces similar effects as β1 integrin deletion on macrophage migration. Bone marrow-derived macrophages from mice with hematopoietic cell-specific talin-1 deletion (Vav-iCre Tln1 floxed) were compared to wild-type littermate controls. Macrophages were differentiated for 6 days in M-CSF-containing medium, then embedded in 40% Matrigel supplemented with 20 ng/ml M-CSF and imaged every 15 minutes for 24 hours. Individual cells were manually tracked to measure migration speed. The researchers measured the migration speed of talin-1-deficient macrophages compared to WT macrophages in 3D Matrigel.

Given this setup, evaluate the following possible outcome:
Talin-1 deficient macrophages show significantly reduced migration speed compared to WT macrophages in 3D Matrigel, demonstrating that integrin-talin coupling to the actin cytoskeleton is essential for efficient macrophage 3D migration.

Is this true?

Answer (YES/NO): YES